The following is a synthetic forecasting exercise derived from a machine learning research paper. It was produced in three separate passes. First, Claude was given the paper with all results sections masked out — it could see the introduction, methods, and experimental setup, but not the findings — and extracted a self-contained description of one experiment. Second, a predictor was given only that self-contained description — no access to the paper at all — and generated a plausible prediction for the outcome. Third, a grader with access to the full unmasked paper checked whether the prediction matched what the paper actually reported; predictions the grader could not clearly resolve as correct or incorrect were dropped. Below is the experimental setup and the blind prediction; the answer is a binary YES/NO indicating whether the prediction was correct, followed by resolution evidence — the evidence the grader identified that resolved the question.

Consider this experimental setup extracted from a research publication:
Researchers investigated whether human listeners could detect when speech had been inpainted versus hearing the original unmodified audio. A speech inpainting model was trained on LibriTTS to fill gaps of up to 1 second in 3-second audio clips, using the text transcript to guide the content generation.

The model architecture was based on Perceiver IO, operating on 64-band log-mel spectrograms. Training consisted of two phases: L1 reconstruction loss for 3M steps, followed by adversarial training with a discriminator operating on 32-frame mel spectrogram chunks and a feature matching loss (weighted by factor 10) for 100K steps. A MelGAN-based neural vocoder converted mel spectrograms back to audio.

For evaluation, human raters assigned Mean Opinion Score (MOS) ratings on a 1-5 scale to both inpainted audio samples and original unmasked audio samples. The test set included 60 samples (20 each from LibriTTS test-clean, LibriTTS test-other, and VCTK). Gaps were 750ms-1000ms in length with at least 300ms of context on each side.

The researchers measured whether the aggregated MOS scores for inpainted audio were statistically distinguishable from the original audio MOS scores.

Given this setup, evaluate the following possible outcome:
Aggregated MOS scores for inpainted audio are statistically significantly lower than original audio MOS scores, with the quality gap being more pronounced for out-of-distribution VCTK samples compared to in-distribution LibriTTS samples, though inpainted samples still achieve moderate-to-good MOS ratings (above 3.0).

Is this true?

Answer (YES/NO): YES